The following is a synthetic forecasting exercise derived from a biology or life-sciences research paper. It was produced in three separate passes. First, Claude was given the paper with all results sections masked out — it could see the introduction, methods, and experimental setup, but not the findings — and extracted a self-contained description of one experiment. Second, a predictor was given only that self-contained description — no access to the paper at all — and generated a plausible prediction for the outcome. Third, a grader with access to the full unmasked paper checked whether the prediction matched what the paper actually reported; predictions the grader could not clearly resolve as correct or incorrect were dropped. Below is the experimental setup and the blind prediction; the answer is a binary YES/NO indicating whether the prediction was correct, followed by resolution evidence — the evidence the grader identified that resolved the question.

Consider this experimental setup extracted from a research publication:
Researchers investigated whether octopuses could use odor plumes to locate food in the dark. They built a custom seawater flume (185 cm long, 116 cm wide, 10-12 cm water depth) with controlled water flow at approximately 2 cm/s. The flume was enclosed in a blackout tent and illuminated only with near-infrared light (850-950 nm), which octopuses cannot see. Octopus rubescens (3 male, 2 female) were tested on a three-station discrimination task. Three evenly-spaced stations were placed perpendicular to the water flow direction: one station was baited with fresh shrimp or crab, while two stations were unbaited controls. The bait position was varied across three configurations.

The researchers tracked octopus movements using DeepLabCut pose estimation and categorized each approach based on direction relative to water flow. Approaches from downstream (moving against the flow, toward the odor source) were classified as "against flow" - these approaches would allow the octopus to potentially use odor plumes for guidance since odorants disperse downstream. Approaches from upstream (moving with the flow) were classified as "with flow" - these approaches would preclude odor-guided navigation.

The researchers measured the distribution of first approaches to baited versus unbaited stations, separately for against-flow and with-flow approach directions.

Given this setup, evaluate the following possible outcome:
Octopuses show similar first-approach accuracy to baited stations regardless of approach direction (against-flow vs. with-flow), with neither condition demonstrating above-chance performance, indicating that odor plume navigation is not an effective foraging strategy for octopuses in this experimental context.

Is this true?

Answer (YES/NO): NO